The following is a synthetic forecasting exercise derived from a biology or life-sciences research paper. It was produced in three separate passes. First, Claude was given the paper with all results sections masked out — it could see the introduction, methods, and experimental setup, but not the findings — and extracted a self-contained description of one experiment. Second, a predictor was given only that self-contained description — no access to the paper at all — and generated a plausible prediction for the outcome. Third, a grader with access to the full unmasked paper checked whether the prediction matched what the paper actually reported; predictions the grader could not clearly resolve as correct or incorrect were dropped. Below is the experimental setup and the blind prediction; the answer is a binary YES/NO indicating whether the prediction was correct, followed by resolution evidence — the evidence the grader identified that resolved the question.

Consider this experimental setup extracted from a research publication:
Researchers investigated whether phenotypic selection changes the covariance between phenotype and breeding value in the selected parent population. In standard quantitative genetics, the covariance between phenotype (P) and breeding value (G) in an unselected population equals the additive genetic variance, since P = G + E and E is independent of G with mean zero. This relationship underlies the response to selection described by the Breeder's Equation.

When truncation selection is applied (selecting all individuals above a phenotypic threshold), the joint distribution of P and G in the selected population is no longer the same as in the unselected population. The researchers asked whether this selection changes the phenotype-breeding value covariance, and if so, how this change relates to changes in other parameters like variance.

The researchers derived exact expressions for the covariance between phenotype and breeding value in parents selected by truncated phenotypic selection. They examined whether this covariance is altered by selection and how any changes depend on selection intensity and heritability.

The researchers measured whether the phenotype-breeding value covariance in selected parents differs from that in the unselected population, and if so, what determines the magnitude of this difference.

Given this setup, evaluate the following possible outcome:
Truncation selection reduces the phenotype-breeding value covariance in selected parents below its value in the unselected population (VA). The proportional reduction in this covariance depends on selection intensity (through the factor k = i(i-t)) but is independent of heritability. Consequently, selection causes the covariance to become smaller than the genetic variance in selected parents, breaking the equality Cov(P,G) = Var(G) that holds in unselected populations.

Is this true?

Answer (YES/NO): NO